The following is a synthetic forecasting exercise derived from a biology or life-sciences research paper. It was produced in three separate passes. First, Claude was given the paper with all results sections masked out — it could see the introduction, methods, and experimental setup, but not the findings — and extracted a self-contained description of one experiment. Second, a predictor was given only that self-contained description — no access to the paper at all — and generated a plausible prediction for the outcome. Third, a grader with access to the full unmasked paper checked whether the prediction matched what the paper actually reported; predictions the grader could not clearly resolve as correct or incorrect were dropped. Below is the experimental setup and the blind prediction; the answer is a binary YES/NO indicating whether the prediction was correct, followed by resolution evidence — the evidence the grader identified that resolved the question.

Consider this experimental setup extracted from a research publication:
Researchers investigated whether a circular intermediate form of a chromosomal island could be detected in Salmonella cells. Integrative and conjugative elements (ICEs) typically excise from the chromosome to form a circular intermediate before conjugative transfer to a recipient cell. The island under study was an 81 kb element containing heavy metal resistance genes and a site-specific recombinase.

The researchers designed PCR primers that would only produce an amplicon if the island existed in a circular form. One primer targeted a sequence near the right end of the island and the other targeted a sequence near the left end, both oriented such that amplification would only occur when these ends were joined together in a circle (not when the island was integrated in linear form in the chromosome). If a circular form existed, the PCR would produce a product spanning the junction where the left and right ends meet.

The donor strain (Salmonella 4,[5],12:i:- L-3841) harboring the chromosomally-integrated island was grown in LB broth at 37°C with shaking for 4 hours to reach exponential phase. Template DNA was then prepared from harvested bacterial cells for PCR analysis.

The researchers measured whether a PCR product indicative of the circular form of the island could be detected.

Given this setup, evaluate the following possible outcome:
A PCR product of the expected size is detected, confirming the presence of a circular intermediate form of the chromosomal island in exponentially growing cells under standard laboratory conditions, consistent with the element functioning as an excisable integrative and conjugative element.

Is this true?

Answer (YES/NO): YES